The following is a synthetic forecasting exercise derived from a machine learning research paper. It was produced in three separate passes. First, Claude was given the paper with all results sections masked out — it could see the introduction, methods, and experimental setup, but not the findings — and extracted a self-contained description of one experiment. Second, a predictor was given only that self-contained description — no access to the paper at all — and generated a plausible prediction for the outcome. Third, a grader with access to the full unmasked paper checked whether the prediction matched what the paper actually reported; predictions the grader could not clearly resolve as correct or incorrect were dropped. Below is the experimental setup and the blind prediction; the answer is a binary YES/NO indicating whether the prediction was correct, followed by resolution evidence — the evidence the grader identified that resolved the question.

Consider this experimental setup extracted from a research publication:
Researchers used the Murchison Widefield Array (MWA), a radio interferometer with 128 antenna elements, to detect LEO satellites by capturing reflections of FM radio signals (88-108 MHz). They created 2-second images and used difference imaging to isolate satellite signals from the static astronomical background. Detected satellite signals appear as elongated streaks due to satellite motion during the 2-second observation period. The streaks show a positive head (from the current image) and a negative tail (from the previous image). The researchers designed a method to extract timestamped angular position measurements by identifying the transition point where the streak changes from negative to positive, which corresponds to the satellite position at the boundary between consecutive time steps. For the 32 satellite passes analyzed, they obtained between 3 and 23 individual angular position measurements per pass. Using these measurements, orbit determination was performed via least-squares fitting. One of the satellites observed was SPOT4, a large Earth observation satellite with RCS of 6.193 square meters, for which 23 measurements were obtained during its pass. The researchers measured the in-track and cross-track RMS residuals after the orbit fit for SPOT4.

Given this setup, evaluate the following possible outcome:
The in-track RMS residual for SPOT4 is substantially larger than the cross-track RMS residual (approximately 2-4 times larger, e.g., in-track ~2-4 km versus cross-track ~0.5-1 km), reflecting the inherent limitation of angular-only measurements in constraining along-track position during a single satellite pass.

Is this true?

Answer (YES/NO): NO